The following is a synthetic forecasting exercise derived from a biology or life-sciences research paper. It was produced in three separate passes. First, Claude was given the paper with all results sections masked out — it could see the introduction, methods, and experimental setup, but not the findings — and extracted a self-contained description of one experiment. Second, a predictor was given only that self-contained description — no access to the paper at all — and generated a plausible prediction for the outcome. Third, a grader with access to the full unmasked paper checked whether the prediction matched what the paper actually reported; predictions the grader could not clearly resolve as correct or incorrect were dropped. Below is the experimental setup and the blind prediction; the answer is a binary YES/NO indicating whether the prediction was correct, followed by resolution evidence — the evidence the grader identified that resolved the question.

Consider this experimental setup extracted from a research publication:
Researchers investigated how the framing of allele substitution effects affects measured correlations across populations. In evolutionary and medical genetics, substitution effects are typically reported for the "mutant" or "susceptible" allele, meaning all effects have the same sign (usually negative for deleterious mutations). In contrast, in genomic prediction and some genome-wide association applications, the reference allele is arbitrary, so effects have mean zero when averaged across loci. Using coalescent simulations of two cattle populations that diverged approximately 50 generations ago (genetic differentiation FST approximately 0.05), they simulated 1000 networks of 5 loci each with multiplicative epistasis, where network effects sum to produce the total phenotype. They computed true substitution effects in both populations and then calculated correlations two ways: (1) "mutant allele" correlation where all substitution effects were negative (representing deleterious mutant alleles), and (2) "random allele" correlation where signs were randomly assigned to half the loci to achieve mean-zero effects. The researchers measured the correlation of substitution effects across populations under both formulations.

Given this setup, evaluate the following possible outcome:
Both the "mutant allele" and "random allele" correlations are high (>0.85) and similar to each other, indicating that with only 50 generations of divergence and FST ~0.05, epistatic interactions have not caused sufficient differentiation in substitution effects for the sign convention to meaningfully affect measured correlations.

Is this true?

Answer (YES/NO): NO